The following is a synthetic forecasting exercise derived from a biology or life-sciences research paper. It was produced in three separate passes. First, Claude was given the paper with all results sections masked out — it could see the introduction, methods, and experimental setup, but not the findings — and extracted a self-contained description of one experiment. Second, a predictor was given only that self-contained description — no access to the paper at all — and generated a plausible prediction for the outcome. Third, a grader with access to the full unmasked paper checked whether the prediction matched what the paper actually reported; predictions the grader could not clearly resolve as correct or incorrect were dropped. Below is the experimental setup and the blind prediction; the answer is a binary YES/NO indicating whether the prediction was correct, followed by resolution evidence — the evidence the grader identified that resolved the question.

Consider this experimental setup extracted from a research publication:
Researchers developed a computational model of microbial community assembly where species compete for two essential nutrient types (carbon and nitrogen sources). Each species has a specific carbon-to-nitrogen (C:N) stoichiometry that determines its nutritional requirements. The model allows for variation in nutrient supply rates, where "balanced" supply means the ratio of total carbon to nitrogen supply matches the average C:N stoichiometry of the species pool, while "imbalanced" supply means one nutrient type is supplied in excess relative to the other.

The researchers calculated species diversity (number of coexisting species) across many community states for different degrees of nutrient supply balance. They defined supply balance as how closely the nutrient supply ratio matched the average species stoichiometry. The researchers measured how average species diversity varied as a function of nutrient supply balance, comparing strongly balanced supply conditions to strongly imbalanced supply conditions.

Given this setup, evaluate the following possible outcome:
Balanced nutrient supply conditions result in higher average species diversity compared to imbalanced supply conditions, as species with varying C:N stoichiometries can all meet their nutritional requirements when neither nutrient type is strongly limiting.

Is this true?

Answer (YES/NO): YES